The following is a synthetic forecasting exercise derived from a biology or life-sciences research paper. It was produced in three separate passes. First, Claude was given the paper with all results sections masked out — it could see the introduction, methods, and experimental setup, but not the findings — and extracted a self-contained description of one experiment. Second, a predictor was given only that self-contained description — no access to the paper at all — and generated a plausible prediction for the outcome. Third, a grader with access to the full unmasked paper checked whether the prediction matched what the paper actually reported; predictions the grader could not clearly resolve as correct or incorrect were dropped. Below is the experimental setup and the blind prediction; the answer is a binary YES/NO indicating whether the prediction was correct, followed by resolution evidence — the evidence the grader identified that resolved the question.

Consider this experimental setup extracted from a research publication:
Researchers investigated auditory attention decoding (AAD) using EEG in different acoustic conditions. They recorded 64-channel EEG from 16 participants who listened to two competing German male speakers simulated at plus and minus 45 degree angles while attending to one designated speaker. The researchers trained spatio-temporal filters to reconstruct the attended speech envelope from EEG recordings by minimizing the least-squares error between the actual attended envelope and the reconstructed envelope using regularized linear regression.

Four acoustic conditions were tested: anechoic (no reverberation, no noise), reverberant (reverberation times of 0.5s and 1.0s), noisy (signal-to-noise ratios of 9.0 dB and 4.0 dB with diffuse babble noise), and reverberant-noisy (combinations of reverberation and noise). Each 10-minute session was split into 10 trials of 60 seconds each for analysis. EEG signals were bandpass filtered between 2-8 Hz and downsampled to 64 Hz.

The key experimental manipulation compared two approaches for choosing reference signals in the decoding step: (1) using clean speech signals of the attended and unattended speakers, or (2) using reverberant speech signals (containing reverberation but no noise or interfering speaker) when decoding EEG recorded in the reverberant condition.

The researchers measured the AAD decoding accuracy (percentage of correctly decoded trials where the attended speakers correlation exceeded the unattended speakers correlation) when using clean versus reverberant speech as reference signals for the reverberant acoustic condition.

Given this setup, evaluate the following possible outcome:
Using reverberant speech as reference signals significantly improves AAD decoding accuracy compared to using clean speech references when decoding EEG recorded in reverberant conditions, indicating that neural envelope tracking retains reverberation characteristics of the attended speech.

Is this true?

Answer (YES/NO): NO